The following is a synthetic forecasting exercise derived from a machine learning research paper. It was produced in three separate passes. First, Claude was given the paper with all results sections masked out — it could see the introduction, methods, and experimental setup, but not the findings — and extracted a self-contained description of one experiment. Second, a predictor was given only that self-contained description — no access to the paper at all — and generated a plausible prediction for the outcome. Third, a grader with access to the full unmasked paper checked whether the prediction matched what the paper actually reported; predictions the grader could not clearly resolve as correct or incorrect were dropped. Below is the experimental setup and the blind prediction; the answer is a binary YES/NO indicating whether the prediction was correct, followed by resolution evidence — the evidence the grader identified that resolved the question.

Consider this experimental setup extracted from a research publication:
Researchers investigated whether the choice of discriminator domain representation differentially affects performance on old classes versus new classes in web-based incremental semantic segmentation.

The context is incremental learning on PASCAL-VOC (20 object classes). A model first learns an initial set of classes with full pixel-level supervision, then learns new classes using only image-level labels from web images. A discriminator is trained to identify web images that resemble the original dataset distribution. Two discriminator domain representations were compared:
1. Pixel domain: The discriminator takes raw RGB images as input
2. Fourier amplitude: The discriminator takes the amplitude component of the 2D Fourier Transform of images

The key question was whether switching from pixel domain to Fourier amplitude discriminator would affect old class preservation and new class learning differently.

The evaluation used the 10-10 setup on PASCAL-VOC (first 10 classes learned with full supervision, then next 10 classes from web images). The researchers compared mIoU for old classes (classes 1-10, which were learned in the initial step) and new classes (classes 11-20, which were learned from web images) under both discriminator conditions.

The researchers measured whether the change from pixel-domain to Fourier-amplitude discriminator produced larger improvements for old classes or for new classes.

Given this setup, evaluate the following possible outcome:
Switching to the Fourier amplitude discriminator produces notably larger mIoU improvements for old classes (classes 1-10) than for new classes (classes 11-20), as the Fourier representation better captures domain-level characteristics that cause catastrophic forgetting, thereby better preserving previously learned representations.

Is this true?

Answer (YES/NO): NO